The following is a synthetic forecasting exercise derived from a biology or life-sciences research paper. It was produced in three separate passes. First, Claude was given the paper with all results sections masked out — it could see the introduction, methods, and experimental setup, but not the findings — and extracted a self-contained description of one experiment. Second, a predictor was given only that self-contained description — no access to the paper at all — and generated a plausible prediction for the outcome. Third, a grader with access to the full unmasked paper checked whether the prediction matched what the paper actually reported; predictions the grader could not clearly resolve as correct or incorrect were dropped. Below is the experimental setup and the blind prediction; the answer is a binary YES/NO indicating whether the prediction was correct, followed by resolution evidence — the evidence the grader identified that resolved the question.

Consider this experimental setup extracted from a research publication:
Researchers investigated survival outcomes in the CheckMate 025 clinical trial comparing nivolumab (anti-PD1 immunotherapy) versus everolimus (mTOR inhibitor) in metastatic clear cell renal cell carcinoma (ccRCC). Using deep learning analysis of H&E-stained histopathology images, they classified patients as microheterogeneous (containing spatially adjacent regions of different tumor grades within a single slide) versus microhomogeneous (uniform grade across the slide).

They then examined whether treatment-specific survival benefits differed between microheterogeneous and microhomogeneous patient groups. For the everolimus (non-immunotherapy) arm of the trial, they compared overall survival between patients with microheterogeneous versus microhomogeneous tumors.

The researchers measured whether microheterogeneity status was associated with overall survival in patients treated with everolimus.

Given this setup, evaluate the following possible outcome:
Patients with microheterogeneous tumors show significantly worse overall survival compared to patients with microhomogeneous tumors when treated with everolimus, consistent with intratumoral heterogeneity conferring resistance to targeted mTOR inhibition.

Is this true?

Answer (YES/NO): NO